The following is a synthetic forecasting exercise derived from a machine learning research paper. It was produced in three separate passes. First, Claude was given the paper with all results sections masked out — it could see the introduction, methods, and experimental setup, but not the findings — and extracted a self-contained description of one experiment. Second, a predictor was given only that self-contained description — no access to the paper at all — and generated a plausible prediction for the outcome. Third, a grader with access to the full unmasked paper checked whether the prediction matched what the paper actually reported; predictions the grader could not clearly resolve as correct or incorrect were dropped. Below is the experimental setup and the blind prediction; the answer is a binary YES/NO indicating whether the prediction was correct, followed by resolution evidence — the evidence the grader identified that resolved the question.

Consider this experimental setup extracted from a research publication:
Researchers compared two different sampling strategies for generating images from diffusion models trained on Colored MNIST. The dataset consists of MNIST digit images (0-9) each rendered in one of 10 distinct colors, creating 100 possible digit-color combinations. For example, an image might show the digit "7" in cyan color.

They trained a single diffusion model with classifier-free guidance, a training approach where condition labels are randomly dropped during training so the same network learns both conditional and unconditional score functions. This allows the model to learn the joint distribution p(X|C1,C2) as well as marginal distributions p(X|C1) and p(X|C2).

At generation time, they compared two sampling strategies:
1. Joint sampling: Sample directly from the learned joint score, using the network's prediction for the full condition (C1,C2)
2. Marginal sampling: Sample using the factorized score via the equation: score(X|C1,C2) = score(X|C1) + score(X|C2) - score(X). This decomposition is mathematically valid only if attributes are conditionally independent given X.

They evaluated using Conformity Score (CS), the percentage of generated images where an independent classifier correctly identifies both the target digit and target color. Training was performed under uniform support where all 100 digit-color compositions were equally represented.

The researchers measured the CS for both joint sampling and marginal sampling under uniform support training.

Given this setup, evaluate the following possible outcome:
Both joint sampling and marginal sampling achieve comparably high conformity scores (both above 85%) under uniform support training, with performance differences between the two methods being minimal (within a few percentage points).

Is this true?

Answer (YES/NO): YES